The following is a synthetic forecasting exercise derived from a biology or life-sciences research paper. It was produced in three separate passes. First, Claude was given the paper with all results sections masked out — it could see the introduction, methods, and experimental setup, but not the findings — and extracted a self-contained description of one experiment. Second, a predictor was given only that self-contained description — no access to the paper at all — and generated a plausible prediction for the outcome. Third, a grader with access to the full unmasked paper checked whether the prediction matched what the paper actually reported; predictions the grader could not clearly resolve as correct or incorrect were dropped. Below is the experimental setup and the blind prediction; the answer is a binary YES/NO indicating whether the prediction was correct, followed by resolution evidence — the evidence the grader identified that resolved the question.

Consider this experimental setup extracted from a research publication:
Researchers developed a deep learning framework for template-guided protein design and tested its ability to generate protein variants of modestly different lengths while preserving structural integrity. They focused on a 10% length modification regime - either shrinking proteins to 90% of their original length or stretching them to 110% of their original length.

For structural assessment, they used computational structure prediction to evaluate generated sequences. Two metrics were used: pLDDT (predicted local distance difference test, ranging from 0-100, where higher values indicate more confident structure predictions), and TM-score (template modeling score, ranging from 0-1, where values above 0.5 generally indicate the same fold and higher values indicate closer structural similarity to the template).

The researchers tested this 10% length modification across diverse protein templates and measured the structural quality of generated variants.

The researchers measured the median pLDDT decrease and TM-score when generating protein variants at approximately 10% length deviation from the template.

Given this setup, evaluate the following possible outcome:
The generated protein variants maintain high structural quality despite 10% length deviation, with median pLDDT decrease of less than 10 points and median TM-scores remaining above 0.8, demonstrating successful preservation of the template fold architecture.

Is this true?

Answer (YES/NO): NO